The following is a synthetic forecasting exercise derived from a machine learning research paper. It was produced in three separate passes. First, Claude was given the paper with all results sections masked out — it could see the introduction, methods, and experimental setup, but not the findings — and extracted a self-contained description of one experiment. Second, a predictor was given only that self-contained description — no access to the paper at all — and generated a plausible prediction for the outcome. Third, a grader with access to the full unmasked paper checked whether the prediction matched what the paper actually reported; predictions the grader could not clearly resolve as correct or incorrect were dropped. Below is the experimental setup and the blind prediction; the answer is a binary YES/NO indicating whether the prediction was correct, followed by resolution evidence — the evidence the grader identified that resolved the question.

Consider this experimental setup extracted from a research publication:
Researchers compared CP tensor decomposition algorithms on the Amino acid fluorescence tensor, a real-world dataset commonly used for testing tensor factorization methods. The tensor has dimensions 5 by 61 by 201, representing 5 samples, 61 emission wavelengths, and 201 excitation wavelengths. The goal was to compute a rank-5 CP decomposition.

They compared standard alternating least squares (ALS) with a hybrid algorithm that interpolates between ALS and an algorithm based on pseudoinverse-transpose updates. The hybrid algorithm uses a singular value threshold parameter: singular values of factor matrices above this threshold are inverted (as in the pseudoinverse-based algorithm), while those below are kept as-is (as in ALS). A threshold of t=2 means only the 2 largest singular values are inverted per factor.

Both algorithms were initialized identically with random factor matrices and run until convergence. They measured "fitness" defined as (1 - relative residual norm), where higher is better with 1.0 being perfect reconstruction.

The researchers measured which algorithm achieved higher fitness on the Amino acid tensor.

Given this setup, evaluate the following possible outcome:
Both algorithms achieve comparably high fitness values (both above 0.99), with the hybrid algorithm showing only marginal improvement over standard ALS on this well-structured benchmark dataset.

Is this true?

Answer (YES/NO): NO